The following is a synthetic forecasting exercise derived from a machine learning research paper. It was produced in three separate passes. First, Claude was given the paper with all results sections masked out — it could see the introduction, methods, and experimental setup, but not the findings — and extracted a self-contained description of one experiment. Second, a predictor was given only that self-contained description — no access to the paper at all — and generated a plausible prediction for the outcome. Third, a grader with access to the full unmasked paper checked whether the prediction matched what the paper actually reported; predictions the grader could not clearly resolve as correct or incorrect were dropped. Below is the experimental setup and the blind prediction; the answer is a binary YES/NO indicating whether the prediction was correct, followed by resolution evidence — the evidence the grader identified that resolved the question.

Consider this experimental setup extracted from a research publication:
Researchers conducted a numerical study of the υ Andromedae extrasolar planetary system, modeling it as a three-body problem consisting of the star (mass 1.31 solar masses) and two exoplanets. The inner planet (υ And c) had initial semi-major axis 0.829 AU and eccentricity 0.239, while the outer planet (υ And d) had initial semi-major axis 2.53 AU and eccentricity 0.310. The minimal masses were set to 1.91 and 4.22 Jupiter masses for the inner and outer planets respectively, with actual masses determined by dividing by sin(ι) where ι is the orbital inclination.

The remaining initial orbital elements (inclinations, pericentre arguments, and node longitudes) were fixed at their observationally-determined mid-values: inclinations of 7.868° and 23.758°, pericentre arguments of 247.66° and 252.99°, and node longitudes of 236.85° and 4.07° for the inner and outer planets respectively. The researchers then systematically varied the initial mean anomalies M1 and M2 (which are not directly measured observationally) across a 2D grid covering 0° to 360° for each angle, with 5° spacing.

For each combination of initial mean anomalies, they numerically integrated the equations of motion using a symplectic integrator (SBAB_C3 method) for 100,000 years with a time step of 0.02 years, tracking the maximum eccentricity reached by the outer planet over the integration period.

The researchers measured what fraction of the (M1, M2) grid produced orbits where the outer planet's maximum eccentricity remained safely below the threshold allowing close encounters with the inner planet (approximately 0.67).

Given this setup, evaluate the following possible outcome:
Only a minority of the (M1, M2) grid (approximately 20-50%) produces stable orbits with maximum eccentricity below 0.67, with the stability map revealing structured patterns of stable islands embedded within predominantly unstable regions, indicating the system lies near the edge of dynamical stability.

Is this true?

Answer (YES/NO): NO